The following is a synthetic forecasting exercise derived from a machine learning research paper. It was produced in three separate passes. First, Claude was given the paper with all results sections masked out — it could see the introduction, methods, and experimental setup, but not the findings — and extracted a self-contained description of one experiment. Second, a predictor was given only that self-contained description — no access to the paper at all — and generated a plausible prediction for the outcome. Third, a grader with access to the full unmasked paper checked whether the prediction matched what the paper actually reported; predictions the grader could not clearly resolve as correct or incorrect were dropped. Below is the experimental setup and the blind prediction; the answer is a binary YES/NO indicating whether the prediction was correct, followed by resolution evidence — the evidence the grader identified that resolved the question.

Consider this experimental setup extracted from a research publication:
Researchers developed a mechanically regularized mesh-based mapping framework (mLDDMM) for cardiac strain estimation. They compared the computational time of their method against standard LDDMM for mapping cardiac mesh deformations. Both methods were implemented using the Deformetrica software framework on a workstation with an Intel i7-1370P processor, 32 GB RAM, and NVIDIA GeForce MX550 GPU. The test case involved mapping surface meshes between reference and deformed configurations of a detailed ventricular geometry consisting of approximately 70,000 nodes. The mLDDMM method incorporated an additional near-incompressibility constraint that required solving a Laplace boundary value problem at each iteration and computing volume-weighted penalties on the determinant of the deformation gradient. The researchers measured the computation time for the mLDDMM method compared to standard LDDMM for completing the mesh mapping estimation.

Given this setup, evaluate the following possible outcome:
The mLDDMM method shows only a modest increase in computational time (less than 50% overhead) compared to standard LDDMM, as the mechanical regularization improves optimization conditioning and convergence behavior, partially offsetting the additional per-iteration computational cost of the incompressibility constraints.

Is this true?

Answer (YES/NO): NO